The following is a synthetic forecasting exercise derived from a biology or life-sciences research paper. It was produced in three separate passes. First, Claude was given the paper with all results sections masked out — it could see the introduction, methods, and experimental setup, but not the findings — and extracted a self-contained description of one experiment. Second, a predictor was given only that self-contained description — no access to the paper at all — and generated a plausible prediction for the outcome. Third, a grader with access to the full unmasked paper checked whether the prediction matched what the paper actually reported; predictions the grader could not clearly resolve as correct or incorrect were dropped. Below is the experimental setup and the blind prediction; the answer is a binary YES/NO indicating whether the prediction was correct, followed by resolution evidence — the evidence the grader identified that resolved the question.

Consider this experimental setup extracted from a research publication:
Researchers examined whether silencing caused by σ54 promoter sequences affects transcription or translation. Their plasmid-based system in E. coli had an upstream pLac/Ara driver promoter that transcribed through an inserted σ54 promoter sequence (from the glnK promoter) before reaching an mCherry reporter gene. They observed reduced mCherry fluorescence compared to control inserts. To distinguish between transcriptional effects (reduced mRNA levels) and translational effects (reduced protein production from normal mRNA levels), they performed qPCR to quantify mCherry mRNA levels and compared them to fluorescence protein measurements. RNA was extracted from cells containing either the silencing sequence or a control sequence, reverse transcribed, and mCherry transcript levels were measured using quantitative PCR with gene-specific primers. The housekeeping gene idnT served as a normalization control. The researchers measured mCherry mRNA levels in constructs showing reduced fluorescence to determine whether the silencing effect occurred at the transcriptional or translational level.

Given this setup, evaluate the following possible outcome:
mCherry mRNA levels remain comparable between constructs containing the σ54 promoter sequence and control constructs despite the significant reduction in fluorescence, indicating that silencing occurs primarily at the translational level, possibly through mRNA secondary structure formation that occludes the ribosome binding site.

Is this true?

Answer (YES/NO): NO